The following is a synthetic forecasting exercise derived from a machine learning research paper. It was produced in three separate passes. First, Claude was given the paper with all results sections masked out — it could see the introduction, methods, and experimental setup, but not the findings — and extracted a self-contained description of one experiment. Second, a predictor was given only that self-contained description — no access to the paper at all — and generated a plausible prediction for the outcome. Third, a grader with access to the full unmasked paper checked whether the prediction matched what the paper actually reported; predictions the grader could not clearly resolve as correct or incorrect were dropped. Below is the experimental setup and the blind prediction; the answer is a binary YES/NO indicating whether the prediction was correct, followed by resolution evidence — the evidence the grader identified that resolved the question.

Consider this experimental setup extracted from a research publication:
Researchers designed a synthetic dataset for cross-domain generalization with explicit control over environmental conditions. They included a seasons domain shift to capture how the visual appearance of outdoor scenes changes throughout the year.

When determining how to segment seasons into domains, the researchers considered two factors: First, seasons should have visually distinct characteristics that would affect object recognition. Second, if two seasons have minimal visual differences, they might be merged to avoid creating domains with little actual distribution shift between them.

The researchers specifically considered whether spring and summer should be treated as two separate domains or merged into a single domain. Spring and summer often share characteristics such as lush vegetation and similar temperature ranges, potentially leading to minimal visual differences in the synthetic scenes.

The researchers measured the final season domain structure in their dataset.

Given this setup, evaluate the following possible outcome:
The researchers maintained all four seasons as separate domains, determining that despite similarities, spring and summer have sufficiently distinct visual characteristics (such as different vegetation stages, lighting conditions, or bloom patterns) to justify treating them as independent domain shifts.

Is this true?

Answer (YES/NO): NO